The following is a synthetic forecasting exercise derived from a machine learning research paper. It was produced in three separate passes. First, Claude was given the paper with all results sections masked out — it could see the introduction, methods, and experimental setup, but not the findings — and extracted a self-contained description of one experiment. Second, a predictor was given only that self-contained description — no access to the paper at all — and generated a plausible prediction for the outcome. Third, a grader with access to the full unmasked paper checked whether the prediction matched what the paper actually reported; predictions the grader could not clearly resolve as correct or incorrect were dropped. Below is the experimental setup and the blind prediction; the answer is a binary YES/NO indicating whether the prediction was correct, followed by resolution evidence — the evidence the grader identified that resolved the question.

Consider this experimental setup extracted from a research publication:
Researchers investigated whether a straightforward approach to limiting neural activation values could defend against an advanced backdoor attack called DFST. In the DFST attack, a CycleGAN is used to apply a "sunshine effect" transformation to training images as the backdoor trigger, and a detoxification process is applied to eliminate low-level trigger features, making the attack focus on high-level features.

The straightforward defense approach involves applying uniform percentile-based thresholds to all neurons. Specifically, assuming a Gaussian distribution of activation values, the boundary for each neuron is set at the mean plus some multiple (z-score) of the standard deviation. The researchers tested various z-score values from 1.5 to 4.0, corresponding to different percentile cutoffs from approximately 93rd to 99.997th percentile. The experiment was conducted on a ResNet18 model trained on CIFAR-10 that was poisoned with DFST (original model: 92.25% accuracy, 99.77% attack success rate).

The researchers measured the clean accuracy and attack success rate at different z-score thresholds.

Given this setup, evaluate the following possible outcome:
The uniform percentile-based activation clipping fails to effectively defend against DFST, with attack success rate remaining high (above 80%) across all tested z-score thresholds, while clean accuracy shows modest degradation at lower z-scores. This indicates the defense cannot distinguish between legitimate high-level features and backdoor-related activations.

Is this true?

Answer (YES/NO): NO